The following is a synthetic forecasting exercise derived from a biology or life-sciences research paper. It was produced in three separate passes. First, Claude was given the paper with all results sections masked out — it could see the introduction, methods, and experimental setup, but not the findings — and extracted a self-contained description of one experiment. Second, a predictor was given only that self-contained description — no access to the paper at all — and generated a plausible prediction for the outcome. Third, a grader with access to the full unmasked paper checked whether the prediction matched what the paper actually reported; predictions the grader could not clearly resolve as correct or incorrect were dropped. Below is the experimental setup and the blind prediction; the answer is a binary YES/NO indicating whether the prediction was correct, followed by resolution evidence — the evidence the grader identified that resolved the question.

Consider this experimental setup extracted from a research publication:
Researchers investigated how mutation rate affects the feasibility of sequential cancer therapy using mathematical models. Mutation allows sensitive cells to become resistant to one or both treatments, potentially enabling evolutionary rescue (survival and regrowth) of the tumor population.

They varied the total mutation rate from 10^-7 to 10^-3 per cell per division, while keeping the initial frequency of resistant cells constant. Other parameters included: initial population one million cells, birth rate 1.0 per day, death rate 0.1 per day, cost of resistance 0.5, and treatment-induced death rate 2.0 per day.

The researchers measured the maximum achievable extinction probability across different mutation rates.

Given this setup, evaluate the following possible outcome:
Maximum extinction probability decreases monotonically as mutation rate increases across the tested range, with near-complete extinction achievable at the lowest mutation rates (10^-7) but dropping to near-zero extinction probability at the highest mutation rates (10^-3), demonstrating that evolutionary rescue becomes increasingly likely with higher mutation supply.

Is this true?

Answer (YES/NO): NO